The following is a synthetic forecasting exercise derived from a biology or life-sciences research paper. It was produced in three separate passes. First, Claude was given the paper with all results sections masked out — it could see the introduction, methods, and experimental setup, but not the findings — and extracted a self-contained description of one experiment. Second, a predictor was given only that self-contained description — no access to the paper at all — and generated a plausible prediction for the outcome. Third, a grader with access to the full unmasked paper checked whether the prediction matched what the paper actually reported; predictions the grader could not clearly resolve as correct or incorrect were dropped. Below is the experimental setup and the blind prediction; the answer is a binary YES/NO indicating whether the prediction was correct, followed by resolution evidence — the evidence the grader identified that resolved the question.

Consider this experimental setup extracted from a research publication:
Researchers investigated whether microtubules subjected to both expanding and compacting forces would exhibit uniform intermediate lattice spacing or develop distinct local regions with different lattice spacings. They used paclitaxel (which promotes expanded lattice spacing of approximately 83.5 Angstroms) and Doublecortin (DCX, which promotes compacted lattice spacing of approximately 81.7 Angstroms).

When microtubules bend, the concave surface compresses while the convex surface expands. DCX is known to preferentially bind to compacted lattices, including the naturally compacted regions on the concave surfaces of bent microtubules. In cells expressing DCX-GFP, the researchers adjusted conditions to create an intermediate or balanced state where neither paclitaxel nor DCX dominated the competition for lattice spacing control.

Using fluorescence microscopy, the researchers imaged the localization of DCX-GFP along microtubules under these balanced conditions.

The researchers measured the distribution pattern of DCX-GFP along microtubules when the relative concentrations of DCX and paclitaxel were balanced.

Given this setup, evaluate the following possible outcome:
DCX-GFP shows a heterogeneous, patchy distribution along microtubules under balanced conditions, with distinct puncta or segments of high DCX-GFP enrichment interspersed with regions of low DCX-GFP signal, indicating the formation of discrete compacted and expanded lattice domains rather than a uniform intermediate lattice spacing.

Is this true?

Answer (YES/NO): YES